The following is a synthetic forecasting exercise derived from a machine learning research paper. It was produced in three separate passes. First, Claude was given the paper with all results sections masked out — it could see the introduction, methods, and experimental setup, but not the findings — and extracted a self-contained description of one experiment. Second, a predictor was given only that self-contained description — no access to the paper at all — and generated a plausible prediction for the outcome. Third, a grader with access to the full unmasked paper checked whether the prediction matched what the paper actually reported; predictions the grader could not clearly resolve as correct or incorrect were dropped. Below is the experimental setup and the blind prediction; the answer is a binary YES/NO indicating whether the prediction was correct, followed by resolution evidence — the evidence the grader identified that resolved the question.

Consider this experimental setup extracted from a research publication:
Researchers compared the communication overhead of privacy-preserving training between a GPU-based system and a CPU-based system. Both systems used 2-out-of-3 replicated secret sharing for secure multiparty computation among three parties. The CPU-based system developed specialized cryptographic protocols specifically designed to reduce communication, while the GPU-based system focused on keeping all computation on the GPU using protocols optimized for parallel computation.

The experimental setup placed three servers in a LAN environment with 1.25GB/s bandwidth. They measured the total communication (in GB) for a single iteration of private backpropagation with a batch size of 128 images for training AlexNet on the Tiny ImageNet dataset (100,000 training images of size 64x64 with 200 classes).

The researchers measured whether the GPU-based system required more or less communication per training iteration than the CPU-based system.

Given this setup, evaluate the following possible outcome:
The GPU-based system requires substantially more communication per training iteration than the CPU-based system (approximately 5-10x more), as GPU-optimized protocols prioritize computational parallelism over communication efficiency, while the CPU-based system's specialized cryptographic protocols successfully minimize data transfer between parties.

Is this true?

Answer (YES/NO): NO